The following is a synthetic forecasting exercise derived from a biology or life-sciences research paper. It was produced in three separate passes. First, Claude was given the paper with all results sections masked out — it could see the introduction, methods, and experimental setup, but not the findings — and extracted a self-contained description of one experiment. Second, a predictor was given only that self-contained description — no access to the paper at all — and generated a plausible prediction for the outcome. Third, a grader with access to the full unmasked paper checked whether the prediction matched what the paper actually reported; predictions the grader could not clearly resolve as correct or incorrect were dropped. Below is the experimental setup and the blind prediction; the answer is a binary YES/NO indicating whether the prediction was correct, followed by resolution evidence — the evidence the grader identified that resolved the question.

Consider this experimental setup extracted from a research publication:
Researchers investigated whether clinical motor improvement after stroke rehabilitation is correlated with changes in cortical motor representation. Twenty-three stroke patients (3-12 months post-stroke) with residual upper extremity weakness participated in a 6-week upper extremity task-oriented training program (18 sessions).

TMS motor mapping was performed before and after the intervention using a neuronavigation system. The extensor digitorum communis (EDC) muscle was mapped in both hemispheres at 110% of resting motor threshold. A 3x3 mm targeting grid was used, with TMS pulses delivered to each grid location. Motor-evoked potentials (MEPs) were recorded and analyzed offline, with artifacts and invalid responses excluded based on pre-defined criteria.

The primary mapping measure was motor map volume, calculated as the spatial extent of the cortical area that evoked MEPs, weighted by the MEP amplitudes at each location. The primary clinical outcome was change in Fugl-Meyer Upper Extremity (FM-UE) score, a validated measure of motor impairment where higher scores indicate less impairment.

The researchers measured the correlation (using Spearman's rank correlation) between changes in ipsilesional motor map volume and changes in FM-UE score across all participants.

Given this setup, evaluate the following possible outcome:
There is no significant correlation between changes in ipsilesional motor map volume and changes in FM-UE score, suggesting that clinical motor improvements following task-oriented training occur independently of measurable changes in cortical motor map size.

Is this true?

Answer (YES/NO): YES